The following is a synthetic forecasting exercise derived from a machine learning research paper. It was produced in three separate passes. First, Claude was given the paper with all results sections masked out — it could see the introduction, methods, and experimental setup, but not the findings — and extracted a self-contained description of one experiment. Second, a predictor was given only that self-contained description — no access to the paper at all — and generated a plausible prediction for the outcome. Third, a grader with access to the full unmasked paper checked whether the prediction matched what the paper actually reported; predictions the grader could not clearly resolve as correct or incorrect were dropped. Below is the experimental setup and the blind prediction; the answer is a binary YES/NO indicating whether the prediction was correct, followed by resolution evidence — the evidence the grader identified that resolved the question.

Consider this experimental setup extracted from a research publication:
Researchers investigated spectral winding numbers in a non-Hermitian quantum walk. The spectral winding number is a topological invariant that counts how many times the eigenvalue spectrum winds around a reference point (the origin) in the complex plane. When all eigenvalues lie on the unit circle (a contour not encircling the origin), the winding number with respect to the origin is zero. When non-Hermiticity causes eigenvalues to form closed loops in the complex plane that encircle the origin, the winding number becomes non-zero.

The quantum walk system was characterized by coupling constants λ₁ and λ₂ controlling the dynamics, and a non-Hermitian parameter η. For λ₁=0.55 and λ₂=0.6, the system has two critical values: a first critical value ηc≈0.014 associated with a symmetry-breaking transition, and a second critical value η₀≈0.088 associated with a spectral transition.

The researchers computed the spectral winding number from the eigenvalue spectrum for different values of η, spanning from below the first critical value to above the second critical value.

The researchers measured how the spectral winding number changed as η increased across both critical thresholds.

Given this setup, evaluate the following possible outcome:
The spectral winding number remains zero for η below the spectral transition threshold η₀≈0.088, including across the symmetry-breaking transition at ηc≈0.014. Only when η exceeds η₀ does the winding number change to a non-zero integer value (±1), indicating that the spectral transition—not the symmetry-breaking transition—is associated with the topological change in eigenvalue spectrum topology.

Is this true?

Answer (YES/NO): NO